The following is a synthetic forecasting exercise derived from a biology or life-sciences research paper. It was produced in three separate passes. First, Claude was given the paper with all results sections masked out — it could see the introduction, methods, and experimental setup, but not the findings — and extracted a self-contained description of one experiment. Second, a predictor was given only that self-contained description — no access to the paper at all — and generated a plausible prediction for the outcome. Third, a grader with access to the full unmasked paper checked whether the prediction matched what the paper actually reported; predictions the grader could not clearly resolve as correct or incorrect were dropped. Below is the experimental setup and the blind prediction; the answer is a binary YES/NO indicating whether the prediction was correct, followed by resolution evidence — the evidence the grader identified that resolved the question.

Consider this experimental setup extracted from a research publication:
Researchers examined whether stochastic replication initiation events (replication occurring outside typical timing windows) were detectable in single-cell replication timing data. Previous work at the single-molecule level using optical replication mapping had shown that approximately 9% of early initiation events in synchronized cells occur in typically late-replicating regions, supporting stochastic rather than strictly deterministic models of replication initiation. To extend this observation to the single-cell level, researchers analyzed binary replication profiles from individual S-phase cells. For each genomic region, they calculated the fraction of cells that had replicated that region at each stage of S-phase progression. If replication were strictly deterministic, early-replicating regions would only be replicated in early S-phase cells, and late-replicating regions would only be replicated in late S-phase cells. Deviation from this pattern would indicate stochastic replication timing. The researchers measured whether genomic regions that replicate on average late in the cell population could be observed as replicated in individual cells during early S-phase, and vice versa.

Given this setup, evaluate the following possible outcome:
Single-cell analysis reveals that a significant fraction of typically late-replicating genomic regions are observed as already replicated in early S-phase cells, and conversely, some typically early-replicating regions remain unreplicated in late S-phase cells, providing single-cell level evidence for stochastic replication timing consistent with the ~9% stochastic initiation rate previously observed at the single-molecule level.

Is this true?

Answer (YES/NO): YES